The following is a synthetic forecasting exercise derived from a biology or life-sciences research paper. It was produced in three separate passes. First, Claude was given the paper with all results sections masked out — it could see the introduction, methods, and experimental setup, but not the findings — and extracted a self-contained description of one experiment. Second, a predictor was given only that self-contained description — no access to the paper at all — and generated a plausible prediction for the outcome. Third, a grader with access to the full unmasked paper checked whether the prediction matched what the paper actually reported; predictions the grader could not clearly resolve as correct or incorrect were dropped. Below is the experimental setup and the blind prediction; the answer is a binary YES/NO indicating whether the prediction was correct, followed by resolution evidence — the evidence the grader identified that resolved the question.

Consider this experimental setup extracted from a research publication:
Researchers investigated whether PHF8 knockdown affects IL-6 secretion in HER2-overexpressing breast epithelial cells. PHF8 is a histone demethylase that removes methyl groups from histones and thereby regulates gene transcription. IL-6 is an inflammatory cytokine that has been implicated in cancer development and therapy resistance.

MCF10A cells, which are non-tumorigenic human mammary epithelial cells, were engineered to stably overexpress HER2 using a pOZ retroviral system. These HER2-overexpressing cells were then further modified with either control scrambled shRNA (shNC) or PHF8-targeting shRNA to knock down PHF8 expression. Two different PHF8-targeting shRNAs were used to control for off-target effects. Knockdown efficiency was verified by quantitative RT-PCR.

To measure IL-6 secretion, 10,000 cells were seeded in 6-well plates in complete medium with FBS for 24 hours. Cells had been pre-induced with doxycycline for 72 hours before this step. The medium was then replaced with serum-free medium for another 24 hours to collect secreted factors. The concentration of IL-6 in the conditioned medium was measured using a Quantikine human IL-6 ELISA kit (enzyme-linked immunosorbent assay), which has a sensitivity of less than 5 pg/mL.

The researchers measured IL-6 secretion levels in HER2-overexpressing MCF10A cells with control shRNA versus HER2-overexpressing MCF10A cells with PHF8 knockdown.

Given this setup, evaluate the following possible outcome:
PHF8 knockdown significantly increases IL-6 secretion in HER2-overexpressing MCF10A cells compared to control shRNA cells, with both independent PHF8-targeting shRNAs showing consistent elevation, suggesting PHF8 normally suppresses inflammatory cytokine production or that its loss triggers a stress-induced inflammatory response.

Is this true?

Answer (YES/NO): NO